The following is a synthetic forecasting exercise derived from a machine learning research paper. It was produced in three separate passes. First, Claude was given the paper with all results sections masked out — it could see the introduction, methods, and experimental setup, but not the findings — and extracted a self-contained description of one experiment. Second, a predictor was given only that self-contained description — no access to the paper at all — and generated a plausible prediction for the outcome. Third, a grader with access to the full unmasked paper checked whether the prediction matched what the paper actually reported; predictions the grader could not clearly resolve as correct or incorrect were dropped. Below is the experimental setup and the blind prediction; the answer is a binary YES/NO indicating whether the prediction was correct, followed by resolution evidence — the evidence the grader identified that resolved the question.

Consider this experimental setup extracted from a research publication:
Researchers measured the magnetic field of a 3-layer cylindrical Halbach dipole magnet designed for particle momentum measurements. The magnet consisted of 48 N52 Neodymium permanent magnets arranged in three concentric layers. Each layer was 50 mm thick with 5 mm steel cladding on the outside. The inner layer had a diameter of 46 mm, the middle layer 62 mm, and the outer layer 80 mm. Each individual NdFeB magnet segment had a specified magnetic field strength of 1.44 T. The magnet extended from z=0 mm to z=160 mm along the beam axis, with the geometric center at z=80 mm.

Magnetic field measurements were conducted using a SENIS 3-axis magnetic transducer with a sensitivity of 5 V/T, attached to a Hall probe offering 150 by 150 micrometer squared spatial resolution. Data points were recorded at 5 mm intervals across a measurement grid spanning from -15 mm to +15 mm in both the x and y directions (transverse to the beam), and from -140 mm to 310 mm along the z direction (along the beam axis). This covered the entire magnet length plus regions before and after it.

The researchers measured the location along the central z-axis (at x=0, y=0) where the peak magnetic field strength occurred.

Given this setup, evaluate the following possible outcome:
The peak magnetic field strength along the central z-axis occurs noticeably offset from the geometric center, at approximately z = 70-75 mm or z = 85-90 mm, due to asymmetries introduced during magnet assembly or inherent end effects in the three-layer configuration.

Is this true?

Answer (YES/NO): NO